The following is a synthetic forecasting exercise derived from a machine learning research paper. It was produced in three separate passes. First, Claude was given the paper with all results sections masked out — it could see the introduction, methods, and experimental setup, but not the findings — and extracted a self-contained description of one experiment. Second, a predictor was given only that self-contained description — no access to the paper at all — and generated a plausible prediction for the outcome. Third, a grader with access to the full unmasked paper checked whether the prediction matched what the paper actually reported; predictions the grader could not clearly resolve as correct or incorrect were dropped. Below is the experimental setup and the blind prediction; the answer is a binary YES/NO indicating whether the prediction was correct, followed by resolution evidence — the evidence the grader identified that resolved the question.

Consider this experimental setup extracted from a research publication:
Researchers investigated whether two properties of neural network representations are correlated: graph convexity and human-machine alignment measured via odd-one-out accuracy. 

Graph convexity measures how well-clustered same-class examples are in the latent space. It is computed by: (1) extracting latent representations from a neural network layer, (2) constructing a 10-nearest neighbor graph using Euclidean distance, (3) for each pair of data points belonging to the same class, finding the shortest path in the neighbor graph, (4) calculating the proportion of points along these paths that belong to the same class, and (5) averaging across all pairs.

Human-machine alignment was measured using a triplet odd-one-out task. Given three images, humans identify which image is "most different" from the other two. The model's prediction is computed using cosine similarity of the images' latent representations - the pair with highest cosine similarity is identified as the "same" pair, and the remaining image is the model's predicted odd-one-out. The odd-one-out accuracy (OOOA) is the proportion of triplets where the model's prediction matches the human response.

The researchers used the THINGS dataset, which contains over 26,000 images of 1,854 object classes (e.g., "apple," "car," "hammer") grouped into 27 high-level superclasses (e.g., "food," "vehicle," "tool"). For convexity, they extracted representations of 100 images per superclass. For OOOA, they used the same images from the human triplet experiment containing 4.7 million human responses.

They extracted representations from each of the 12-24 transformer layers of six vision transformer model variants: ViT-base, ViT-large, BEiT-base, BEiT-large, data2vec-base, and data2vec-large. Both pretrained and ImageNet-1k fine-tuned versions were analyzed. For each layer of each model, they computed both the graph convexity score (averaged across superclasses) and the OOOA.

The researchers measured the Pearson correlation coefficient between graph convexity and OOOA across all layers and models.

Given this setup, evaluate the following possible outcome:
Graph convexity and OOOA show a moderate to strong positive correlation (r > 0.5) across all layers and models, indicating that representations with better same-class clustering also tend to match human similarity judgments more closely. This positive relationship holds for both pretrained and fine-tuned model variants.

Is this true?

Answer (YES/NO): NO